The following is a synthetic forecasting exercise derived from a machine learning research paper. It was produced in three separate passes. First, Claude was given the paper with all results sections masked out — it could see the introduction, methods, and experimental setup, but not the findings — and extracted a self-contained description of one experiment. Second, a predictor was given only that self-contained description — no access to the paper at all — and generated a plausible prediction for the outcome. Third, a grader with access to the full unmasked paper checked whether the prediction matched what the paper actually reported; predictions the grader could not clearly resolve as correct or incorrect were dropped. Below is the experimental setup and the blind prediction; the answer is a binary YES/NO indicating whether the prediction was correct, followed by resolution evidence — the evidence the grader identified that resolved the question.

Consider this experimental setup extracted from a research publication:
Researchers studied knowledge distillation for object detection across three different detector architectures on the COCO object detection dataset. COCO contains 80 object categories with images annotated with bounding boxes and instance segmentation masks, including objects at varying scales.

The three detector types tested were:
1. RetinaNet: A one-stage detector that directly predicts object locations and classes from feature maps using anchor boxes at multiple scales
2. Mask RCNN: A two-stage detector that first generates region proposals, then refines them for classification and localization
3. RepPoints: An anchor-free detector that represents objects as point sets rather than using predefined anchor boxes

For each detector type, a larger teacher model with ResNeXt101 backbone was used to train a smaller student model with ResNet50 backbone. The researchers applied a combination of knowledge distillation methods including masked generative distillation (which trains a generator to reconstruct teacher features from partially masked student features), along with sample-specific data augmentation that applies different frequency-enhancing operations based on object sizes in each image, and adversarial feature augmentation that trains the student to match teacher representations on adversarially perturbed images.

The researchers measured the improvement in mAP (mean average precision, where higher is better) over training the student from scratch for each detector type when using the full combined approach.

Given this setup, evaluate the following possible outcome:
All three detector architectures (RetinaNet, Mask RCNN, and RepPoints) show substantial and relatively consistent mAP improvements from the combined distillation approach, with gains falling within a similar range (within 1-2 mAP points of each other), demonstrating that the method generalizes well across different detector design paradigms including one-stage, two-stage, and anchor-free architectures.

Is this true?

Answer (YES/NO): YES